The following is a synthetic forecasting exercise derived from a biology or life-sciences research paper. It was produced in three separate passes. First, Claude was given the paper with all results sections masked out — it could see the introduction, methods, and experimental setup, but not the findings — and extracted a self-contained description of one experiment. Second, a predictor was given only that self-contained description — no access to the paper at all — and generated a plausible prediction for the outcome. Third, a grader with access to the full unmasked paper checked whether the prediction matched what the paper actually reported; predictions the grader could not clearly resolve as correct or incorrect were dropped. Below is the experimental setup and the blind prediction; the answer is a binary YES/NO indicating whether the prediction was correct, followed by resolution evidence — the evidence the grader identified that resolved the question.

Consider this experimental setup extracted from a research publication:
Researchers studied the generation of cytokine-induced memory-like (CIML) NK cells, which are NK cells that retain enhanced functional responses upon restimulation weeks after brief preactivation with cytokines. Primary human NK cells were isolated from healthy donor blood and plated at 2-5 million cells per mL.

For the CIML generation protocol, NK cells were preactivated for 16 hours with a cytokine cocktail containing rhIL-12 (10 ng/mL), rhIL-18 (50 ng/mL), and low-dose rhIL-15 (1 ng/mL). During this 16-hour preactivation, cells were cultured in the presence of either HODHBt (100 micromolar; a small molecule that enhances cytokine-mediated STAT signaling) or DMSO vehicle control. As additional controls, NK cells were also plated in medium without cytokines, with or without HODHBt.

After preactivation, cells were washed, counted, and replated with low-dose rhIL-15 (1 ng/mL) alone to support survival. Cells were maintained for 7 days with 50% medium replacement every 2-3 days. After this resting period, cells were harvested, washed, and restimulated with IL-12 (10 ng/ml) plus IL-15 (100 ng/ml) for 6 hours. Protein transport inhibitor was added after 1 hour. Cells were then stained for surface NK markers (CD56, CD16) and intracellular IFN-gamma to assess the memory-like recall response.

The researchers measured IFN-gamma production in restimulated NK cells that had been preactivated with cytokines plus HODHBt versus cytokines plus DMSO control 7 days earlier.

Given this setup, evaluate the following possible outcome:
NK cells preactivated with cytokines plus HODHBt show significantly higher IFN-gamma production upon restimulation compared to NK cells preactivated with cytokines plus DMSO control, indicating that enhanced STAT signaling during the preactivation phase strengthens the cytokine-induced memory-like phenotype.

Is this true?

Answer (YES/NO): YES